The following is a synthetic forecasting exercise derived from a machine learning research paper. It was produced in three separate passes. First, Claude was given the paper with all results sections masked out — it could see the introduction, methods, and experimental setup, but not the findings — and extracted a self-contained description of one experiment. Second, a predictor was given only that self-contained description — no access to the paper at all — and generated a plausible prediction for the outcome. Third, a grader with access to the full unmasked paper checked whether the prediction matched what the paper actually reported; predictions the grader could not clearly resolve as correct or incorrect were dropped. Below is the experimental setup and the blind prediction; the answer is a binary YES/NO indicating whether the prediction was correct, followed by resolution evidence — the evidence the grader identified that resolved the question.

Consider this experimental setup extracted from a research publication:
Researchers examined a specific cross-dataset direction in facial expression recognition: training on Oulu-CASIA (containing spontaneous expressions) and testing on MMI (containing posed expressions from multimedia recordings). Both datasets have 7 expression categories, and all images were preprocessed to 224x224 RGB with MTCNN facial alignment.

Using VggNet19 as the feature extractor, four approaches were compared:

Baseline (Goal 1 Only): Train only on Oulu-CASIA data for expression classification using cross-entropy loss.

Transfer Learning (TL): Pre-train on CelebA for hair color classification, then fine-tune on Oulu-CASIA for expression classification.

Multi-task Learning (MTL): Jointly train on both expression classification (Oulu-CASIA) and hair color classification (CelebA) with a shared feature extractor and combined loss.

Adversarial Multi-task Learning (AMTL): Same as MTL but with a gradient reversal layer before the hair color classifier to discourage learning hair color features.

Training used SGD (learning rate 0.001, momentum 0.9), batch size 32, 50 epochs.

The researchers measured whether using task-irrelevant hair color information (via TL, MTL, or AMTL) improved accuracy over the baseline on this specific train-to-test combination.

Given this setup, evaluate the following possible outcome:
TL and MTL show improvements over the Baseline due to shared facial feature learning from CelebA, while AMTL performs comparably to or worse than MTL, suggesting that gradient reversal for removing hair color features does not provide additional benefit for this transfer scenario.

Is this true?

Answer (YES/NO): NO